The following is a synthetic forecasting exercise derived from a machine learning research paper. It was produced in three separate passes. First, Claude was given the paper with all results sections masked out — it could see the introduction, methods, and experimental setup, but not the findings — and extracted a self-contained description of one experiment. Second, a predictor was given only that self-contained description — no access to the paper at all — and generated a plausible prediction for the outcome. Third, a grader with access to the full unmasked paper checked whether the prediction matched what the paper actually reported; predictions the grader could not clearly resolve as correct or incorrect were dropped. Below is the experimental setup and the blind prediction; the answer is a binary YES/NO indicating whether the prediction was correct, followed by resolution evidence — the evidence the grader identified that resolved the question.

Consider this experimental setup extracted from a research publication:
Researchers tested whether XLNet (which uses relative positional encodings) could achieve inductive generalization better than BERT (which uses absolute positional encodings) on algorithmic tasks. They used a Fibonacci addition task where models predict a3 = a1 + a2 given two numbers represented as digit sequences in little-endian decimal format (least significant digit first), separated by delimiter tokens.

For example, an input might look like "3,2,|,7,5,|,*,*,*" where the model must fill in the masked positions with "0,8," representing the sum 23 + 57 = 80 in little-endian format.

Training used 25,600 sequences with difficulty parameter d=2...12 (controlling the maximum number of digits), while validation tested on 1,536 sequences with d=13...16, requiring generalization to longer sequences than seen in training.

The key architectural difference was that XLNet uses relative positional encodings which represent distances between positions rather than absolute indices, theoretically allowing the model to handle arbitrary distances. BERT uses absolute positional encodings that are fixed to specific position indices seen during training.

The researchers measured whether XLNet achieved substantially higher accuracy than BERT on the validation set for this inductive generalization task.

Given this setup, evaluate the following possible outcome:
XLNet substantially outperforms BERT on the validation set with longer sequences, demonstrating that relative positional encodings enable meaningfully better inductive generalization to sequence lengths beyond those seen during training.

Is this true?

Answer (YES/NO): NO